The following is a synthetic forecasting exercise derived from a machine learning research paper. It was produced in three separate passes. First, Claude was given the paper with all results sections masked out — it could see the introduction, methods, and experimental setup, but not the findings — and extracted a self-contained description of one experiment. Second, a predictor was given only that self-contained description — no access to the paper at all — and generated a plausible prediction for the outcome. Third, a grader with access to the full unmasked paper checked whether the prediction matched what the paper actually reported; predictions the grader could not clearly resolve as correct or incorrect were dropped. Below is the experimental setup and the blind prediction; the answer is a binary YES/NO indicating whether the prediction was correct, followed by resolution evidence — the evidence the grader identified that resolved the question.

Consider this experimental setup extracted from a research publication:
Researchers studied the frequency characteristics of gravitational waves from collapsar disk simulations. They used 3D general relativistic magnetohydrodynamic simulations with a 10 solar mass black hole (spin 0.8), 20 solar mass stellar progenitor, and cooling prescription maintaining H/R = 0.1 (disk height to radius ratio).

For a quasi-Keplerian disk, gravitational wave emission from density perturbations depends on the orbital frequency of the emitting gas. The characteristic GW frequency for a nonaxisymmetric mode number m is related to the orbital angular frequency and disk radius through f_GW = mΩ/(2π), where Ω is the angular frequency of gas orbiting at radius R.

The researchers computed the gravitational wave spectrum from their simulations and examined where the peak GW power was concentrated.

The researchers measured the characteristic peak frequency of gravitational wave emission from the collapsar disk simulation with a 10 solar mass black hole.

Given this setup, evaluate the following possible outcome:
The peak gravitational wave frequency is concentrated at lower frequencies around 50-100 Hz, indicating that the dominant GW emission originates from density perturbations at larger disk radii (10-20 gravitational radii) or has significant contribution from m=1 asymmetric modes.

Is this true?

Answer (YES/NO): NO